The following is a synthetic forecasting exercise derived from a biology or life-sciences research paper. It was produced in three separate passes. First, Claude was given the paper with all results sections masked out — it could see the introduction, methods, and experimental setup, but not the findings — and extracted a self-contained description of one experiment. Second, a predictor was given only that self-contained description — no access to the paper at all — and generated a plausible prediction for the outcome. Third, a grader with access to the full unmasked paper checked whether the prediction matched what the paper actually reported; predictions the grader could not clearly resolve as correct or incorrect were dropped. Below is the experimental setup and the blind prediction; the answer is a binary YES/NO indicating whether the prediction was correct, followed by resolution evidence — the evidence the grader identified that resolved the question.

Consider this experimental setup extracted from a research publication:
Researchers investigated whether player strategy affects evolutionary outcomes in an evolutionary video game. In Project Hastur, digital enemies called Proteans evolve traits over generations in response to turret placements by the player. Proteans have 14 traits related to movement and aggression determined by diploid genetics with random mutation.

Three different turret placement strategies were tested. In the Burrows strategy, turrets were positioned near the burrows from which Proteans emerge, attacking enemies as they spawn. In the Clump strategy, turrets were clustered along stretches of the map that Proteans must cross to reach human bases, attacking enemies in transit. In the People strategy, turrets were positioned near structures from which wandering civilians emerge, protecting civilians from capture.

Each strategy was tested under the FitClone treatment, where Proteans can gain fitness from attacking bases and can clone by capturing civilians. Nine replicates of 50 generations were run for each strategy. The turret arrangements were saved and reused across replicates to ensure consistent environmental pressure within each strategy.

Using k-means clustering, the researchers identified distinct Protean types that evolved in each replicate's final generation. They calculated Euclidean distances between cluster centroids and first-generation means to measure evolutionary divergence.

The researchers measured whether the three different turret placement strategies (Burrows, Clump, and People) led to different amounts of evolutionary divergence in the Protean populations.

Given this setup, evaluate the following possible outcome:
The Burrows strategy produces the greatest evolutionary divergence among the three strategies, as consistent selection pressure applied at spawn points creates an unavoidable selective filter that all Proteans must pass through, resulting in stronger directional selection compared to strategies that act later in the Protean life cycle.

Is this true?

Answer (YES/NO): NO